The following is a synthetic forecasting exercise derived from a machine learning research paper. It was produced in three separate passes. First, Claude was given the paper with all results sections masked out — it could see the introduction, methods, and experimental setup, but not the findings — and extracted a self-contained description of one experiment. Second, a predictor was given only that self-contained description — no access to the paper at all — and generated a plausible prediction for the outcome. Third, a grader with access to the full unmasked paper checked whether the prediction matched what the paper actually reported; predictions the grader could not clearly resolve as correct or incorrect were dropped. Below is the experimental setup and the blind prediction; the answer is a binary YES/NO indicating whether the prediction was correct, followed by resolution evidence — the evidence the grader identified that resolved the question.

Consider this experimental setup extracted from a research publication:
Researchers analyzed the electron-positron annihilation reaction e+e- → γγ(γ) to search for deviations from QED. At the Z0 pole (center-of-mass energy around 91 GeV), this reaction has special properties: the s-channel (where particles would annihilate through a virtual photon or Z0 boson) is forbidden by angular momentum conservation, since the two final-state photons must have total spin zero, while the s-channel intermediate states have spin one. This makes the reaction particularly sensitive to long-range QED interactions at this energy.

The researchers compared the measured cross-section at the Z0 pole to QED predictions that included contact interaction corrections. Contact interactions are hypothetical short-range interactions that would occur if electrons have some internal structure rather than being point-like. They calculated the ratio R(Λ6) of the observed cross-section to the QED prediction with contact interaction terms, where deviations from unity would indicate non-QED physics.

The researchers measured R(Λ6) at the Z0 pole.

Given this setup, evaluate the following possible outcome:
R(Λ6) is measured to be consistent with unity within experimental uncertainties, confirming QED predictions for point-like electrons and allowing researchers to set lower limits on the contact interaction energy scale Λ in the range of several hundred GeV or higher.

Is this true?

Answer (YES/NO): NO